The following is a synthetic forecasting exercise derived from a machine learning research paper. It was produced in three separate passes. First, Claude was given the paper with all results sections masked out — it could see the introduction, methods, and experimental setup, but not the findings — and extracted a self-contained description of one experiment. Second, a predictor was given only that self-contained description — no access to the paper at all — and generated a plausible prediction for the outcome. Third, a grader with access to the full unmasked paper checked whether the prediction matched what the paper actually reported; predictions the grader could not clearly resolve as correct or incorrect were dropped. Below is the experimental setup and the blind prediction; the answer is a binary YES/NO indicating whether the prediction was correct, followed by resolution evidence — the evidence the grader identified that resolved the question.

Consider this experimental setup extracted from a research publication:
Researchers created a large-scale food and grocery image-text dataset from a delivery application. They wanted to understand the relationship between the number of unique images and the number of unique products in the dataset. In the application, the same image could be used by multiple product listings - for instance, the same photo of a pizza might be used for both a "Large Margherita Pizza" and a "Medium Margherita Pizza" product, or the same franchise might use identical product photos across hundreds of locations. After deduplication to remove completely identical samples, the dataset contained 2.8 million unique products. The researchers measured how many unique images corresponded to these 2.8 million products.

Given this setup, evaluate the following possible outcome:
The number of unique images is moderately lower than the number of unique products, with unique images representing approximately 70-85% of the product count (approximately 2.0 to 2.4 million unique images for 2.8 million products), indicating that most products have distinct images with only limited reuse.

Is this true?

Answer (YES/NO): NO